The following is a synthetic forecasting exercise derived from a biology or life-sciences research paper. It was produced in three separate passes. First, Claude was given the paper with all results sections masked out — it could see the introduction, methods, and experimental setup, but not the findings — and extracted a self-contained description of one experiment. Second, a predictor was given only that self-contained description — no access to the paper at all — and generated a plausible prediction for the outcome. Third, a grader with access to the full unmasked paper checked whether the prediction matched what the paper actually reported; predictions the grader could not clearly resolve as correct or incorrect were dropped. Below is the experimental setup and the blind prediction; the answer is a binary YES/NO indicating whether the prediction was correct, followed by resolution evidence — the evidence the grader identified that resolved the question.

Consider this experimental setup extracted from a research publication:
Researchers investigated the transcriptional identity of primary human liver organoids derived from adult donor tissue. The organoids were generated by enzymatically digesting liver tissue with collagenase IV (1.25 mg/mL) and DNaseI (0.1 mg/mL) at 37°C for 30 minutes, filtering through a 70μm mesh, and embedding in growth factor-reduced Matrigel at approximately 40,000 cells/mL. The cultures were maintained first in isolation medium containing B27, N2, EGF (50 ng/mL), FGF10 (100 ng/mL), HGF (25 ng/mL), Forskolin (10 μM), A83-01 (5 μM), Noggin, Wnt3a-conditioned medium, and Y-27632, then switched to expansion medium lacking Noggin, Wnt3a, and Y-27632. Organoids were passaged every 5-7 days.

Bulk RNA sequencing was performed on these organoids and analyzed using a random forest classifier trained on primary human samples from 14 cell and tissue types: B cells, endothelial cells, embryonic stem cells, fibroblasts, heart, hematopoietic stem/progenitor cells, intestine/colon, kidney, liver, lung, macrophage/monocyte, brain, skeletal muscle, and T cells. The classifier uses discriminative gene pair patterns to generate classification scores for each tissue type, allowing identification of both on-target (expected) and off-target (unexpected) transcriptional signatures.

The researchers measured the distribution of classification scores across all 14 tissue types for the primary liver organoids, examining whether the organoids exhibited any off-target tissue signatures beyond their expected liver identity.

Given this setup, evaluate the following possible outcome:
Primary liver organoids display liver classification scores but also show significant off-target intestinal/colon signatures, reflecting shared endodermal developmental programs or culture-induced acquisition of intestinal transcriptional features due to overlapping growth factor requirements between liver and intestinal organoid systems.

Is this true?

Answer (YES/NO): NO